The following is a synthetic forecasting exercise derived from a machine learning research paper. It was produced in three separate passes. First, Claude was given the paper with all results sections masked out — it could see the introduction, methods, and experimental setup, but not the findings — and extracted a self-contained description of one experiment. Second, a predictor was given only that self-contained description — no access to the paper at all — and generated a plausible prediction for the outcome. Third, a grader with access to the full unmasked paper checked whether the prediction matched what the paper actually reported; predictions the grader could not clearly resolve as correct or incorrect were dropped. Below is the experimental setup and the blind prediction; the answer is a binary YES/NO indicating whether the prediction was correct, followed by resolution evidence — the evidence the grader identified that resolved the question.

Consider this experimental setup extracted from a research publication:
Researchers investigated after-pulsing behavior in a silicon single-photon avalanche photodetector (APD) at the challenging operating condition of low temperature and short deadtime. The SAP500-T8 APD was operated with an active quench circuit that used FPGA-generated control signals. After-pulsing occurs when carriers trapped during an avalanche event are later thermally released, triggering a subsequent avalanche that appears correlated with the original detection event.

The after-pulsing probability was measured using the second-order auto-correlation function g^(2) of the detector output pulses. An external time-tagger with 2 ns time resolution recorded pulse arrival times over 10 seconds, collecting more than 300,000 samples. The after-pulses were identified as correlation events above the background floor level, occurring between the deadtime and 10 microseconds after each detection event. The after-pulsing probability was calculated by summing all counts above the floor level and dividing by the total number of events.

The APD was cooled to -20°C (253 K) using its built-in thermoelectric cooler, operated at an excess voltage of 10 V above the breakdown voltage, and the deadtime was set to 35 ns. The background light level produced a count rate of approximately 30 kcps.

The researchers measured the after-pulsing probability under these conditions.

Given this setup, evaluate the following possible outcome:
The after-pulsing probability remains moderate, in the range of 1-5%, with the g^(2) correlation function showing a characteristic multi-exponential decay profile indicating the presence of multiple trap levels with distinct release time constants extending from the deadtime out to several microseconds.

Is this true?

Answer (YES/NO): NO